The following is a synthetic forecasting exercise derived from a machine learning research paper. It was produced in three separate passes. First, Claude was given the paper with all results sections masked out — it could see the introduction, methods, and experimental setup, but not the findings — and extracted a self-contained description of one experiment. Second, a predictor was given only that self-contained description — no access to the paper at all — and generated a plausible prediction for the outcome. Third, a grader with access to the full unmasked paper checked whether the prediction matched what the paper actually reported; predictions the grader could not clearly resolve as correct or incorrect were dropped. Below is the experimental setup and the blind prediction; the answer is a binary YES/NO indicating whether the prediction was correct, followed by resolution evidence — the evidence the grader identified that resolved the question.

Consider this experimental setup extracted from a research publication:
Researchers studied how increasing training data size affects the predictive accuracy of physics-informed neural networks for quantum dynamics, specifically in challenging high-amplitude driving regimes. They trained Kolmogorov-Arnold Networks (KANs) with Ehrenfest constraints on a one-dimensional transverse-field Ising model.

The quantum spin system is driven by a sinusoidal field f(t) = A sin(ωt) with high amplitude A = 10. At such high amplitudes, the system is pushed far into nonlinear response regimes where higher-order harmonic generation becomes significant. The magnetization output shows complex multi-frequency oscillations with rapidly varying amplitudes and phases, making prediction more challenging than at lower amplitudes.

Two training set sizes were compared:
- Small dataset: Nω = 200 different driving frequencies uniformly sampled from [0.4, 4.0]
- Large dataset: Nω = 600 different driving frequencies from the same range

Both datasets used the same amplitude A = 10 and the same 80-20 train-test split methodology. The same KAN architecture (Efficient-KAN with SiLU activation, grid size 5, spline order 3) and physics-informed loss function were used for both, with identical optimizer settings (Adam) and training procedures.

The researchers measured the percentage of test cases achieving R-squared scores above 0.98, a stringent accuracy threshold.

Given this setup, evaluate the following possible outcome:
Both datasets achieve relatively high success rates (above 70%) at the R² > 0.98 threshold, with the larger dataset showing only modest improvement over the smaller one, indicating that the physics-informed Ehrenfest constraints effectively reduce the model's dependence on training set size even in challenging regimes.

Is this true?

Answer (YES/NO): NO